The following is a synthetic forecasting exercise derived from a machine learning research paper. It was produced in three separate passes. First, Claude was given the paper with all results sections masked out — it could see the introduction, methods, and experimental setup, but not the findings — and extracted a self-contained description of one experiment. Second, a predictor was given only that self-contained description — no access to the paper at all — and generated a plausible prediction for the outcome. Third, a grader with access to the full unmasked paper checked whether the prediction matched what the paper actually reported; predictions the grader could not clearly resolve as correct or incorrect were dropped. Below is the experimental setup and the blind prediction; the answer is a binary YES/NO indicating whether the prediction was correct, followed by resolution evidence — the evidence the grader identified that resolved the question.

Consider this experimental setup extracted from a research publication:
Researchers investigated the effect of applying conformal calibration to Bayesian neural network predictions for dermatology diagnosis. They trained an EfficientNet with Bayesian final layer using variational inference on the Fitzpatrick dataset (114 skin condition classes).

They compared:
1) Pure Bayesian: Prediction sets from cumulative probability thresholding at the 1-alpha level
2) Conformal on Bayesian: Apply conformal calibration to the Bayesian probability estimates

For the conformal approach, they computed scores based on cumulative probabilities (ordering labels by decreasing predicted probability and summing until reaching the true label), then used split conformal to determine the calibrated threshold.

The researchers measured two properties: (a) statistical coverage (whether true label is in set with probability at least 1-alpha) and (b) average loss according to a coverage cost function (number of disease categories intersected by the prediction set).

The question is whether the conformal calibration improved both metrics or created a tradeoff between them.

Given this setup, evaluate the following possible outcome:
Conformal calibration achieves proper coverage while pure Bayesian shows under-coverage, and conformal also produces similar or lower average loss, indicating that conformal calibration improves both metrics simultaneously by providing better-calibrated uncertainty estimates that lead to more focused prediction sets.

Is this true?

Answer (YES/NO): YES